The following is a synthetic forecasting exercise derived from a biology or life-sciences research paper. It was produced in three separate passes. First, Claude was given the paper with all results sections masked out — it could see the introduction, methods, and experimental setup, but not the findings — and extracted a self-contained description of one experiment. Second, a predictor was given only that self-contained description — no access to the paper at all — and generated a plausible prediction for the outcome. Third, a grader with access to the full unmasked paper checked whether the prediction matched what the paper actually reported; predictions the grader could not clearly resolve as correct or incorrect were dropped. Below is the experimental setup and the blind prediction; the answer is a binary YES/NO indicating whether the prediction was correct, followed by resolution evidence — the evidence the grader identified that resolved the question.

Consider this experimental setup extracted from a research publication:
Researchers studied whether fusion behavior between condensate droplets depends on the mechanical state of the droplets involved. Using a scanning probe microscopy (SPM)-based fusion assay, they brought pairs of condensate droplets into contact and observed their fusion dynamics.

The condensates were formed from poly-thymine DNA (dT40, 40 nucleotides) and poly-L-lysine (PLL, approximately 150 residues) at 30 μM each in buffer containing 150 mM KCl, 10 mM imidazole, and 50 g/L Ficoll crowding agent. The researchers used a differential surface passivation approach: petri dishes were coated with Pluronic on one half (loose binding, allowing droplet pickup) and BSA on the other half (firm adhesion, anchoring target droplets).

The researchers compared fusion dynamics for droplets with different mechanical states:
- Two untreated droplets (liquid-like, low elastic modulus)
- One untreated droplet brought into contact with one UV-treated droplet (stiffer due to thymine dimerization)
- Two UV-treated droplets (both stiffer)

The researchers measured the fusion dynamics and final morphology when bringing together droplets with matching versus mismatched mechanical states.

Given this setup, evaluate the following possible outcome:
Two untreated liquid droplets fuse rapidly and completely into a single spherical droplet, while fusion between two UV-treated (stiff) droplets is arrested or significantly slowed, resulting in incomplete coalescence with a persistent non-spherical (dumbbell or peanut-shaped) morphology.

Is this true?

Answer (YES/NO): YES